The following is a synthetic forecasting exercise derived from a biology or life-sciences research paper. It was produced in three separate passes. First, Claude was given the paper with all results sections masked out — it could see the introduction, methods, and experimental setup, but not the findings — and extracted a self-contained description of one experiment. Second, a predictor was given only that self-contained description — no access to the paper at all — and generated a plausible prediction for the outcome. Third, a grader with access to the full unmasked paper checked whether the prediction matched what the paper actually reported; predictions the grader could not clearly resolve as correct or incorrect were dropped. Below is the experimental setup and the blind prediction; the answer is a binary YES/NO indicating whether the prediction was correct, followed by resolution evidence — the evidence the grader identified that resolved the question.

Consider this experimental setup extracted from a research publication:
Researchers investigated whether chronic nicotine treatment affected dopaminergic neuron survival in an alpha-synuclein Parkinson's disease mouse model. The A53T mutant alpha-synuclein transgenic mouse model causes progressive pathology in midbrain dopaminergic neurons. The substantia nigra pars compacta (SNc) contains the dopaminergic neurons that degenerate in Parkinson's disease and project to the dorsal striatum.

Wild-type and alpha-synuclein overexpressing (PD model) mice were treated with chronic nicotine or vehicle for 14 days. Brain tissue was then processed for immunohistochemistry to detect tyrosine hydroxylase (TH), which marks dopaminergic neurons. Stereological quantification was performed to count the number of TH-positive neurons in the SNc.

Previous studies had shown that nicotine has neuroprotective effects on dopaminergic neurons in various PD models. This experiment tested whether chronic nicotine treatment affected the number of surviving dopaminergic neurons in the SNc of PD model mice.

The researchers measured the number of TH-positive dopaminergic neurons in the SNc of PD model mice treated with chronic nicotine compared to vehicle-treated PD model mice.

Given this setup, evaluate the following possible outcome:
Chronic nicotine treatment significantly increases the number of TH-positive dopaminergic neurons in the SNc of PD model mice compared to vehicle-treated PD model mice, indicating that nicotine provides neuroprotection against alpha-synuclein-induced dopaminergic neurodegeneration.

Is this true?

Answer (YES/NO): NO